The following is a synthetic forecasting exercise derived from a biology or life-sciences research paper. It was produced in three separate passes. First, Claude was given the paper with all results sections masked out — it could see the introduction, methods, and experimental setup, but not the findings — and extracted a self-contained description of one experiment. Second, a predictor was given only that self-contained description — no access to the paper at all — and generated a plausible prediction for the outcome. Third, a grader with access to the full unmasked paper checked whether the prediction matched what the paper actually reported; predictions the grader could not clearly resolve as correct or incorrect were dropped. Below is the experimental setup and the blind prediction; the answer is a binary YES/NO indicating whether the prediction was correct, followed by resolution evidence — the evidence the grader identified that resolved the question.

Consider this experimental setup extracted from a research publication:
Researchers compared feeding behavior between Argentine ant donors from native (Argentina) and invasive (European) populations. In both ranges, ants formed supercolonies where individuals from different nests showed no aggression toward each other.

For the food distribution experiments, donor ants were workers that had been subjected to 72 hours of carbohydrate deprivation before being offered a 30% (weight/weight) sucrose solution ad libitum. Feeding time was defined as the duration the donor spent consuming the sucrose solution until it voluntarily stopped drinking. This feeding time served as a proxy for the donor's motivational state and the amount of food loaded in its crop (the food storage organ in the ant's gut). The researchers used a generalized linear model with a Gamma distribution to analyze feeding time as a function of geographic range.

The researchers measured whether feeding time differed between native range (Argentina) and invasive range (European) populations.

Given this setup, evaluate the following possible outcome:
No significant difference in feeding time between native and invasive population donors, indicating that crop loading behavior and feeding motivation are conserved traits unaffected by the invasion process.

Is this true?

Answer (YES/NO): NO